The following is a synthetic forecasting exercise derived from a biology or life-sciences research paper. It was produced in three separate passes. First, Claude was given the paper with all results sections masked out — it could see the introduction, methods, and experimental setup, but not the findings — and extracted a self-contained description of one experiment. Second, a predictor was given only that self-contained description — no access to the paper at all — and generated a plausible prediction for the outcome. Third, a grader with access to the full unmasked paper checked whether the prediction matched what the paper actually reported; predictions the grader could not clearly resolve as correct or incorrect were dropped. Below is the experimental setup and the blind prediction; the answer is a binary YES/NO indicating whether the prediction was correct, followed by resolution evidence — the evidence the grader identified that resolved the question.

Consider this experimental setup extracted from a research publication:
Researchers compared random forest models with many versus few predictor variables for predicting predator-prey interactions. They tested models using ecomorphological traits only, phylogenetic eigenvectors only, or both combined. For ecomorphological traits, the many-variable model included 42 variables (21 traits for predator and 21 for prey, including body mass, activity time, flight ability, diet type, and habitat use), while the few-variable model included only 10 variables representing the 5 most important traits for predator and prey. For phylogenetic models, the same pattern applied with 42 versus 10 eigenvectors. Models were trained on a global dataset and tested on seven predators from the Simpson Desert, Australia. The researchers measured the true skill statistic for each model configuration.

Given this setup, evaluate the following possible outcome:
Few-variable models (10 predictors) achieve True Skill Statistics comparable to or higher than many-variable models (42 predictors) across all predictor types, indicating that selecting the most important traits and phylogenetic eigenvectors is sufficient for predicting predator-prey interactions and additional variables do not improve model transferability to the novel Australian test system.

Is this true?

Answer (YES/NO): NO